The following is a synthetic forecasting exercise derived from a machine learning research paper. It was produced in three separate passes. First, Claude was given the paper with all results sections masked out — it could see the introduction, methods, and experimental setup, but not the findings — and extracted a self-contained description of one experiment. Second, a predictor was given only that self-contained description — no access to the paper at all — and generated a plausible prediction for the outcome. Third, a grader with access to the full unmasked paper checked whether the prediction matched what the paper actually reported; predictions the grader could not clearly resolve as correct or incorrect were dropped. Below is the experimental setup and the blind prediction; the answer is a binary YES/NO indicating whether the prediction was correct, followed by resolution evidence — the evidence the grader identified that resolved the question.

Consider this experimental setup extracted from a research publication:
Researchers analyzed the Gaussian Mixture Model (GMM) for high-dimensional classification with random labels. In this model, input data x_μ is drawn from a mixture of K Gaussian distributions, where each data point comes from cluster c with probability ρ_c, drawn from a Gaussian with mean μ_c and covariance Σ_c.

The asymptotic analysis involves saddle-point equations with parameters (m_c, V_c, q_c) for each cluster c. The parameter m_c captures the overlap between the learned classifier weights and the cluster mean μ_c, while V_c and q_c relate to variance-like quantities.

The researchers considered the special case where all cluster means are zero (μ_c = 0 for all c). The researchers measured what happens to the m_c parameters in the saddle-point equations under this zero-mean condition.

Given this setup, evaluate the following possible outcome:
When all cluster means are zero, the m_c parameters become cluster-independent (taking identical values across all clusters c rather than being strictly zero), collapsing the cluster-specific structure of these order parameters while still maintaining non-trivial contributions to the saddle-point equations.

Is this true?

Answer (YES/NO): NO